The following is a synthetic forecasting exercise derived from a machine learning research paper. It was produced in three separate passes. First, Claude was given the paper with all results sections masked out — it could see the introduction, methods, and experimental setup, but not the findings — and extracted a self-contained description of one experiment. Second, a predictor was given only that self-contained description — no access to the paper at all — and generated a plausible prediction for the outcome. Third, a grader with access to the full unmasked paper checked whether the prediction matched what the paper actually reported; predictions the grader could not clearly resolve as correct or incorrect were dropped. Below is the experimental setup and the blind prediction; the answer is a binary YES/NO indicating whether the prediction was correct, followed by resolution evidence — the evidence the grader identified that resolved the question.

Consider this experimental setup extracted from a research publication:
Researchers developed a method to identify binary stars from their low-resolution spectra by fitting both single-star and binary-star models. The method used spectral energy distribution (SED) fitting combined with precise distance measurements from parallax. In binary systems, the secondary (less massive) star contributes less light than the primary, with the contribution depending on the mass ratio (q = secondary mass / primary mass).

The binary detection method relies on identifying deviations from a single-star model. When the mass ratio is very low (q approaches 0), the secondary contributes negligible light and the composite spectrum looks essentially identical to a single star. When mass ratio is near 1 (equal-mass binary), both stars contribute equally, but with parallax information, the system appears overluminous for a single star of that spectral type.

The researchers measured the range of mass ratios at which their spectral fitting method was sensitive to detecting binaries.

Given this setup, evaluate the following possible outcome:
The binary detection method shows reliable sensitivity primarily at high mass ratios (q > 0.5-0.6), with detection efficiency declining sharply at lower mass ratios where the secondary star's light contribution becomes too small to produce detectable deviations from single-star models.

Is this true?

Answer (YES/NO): NO